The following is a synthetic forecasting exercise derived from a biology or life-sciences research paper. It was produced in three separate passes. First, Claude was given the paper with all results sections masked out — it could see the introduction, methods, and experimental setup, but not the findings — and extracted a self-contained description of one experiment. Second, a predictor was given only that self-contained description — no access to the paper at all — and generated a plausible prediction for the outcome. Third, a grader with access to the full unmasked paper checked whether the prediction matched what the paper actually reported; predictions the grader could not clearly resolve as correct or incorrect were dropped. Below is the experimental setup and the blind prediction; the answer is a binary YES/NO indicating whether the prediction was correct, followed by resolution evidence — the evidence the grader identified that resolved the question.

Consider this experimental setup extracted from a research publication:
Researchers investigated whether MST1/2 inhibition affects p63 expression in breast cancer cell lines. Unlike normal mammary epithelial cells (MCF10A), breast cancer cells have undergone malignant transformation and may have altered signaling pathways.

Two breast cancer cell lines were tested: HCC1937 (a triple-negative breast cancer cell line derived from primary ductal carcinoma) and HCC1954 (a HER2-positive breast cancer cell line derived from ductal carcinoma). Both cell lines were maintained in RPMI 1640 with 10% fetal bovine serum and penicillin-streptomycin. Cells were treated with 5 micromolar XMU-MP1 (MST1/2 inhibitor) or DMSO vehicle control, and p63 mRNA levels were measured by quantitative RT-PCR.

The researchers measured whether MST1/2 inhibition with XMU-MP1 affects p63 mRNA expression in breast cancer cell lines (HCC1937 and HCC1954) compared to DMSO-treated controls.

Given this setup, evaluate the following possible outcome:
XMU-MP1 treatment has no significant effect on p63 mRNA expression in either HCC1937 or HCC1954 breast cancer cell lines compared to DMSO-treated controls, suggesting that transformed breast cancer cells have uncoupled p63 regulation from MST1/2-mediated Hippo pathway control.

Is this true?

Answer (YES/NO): NO